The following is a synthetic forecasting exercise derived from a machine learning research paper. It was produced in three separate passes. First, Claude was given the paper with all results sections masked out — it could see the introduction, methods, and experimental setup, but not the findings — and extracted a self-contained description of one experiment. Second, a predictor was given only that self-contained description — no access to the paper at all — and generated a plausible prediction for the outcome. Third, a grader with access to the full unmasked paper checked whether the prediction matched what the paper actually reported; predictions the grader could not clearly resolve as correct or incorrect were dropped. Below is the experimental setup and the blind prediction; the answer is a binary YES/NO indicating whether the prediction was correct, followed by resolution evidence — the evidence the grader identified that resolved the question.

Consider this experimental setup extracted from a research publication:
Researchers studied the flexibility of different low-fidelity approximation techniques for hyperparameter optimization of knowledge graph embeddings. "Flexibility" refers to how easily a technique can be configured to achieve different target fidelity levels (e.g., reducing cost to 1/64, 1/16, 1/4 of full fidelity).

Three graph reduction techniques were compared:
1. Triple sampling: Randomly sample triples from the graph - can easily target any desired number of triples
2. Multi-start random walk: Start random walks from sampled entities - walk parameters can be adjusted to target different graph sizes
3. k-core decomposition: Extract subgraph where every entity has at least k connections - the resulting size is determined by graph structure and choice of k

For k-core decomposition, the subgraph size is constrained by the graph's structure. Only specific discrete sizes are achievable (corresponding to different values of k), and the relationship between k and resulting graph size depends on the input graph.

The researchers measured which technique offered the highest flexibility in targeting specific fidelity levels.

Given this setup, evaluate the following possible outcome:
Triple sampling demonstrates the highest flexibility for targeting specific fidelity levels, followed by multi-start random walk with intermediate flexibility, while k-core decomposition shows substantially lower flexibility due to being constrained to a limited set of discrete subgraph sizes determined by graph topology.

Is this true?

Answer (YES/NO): NO